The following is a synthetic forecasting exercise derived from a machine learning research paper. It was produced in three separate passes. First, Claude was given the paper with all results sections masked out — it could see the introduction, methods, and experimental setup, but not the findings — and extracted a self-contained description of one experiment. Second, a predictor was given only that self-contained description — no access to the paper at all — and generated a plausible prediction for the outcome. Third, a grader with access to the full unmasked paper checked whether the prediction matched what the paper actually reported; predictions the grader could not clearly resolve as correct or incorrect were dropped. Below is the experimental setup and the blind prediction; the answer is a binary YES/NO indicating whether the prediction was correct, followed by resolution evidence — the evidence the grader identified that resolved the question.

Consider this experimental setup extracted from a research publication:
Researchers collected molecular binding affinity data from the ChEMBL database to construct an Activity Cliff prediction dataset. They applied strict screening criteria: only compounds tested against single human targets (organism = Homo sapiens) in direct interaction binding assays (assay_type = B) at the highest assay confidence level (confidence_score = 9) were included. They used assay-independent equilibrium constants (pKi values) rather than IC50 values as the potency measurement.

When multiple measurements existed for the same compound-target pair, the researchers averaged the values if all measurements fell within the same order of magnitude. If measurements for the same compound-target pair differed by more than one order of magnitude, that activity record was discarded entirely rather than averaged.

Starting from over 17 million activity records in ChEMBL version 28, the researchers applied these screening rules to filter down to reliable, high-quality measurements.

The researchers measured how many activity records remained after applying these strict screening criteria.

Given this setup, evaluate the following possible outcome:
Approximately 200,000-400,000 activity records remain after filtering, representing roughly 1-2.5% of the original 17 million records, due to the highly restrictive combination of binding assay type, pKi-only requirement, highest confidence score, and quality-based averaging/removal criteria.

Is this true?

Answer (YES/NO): NO